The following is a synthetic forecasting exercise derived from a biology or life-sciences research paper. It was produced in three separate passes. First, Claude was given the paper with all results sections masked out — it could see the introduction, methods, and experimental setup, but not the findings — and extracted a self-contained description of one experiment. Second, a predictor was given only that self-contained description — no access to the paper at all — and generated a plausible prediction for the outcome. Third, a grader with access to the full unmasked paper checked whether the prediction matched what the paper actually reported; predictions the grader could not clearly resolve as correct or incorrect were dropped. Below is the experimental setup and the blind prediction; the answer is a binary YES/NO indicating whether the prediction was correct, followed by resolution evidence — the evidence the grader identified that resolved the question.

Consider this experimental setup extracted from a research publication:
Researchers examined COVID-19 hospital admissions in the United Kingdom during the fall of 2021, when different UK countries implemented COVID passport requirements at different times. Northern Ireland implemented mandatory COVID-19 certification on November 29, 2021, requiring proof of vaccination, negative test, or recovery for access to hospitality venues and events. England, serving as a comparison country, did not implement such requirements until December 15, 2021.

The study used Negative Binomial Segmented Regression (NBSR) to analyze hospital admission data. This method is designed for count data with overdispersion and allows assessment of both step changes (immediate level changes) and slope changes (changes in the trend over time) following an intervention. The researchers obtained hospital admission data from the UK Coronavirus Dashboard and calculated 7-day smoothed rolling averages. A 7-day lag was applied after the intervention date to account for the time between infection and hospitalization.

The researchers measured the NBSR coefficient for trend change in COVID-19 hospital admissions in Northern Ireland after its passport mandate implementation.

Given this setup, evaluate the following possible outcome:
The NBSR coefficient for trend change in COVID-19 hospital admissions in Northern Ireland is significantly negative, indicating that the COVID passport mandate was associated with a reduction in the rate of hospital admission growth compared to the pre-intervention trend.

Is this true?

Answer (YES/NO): NO